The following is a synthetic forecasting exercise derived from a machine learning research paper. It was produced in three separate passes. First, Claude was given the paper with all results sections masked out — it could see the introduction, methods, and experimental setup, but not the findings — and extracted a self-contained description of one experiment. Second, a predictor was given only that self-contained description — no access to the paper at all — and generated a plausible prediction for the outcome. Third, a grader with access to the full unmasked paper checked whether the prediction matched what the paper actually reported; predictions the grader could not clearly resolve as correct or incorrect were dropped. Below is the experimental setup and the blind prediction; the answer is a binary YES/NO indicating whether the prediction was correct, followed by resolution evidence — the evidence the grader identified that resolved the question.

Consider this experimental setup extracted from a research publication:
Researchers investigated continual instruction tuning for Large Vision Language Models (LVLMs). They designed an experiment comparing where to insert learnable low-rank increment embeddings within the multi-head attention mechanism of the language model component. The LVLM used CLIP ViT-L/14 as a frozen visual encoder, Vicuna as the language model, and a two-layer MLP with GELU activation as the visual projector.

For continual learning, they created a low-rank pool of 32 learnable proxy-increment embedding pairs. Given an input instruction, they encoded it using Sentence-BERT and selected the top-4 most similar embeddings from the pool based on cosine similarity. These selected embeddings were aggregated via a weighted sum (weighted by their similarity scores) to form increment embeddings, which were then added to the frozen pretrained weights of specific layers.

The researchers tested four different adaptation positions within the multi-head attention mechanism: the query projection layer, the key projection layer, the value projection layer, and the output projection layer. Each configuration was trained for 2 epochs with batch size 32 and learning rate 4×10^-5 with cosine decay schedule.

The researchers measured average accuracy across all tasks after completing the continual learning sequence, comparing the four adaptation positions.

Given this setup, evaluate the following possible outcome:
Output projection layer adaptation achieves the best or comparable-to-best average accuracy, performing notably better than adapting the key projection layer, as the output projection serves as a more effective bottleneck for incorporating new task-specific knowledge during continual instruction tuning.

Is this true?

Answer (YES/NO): YES